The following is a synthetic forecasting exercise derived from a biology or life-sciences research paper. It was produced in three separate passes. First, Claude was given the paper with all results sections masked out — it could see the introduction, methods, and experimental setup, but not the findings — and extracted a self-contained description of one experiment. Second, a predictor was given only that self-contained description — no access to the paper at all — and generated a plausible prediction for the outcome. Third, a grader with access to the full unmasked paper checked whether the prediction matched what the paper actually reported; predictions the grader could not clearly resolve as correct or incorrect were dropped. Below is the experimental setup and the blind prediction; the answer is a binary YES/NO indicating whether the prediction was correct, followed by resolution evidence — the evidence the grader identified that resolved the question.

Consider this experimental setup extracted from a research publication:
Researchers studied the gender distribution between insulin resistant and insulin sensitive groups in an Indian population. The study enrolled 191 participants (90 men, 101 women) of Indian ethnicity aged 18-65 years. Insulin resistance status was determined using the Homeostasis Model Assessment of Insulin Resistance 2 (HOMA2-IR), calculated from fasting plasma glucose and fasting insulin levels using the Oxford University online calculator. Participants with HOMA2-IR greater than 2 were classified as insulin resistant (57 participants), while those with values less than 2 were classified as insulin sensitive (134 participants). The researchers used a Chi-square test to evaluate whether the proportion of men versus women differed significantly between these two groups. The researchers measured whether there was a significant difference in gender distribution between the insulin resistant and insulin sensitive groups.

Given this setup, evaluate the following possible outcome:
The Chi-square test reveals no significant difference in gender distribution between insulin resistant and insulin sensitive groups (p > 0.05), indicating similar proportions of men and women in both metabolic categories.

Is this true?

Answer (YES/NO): YES